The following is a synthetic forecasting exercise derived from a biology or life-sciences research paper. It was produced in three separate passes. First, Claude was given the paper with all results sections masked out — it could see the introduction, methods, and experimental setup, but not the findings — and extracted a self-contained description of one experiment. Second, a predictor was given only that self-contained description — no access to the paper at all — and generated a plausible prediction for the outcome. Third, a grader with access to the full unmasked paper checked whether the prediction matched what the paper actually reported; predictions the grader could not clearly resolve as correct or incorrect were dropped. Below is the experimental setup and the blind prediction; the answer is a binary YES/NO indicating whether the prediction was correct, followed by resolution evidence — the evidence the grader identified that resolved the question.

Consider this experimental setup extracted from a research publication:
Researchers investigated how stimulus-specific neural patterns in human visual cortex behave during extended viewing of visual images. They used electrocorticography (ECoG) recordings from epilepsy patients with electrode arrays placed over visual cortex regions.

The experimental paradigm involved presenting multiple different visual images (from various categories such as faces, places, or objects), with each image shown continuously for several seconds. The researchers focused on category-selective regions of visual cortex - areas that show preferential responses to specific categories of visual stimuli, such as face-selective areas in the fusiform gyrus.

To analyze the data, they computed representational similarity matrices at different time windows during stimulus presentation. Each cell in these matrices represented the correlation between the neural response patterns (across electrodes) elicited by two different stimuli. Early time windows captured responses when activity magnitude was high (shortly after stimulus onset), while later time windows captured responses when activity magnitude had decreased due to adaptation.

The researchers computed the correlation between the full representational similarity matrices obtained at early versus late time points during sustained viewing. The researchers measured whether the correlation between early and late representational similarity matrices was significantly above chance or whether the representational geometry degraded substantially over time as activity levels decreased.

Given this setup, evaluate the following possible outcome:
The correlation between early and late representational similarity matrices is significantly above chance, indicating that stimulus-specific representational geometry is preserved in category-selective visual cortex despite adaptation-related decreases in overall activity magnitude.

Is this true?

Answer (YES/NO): YES